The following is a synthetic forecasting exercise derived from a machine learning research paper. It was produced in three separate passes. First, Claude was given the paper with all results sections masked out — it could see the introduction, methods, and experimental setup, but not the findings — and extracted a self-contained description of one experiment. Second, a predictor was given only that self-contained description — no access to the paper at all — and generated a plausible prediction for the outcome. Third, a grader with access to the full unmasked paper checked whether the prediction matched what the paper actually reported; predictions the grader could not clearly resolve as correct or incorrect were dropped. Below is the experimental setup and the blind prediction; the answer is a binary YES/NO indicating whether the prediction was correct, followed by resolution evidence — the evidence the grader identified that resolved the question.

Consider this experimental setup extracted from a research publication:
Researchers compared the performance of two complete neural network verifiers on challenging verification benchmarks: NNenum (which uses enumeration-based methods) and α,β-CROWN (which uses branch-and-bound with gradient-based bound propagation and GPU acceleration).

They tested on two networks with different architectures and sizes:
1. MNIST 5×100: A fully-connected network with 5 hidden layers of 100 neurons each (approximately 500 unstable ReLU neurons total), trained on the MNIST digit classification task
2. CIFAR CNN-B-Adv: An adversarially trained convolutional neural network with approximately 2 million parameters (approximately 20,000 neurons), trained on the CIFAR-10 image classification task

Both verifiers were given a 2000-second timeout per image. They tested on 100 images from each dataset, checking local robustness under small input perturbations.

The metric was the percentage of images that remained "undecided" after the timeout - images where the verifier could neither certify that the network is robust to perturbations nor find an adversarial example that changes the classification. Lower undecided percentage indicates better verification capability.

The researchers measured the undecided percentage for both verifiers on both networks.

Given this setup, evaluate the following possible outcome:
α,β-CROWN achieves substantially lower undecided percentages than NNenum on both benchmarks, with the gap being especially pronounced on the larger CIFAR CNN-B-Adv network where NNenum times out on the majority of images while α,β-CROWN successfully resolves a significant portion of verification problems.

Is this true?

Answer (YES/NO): NO